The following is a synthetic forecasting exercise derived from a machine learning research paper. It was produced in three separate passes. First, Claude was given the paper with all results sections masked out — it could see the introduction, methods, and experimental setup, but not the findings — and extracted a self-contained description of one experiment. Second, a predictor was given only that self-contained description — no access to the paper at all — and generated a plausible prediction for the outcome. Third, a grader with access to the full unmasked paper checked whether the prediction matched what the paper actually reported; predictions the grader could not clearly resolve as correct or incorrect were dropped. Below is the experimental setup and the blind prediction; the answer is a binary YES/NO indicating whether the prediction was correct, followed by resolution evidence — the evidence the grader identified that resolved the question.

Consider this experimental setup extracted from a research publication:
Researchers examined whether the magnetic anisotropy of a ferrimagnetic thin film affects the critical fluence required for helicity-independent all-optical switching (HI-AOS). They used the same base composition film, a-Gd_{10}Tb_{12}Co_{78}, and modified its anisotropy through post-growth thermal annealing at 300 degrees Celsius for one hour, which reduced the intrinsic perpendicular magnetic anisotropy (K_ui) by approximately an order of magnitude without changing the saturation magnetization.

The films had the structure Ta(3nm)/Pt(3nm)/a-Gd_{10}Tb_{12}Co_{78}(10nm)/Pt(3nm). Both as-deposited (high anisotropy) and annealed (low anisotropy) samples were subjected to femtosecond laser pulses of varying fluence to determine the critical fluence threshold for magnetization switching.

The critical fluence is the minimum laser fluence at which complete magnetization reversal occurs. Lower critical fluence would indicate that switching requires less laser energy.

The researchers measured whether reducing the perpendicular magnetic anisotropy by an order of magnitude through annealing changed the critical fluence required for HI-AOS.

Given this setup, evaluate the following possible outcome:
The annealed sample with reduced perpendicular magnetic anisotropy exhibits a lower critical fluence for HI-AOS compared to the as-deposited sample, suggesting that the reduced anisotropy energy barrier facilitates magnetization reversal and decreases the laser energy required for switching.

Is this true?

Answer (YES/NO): NO